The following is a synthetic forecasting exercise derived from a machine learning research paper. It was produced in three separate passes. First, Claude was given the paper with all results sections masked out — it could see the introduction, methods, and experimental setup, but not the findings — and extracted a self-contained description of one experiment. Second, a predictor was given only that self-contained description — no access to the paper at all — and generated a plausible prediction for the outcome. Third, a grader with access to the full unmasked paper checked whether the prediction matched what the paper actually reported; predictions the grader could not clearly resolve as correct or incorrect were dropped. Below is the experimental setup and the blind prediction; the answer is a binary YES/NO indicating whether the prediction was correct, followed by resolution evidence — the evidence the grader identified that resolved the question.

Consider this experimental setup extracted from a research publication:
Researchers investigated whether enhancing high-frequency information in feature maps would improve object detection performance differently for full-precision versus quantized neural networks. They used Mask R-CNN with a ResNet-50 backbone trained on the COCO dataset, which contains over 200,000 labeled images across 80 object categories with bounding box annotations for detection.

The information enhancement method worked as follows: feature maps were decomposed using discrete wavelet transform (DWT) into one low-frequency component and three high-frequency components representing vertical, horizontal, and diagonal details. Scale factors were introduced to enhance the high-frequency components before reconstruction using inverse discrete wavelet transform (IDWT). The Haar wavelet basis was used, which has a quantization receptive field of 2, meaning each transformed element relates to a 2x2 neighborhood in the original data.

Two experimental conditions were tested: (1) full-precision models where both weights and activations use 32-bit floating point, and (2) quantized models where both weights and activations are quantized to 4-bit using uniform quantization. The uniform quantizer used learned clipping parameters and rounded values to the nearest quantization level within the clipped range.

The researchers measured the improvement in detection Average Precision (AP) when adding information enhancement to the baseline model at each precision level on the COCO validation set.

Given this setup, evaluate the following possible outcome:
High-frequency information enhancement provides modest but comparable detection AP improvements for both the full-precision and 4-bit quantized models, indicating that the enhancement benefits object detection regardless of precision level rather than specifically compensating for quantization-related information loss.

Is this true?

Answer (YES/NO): NO